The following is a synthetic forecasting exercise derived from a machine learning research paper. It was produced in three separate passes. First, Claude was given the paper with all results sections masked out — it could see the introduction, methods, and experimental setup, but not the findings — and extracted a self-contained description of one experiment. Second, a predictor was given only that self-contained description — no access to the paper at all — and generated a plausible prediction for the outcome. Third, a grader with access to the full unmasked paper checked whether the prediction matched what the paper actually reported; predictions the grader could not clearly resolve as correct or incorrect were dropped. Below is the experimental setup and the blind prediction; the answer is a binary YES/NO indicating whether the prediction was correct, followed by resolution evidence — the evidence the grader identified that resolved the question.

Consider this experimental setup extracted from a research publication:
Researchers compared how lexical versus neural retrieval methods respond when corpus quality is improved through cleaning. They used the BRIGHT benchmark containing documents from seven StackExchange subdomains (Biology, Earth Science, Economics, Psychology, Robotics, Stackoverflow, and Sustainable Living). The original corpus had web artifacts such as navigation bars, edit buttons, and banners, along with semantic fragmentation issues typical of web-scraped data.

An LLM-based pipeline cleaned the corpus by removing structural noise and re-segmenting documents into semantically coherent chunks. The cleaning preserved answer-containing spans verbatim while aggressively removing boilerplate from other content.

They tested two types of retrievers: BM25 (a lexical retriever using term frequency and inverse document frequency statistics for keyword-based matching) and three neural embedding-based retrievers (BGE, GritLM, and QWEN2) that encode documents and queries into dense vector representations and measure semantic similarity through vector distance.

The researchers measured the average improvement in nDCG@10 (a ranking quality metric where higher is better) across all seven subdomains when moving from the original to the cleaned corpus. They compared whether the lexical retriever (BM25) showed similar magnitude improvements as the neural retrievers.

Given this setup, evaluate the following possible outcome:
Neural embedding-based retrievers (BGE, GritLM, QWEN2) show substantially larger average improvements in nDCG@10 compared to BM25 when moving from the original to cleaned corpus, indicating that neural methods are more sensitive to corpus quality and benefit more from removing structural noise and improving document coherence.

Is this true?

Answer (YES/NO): YES